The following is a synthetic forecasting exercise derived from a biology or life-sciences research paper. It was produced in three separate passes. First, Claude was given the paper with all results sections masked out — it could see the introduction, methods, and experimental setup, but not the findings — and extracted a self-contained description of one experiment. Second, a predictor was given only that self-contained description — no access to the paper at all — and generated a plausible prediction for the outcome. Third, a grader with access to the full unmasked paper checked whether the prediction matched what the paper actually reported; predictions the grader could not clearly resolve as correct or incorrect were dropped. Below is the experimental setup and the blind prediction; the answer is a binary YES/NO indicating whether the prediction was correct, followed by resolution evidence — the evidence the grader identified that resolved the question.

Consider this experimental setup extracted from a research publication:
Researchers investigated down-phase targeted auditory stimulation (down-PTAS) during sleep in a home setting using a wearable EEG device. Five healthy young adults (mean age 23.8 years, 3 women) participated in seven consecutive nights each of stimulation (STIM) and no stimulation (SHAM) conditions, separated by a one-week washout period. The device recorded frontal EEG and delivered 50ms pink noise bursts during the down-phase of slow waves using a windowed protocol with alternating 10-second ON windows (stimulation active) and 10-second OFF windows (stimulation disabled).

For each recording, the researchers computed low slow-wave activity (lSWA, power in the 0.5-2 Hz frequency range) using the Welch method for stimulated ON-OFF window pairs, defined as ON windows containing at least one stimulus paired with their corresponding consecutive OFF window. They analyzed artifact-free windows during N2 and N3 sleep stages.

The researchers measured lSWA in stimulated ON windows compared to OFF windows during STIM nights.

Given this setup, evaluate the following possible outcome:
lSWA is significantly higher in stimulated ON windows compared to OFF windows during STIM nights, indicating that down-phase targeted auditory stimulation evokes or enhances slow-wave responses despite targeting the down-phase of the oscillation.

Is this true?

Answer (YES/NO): YES